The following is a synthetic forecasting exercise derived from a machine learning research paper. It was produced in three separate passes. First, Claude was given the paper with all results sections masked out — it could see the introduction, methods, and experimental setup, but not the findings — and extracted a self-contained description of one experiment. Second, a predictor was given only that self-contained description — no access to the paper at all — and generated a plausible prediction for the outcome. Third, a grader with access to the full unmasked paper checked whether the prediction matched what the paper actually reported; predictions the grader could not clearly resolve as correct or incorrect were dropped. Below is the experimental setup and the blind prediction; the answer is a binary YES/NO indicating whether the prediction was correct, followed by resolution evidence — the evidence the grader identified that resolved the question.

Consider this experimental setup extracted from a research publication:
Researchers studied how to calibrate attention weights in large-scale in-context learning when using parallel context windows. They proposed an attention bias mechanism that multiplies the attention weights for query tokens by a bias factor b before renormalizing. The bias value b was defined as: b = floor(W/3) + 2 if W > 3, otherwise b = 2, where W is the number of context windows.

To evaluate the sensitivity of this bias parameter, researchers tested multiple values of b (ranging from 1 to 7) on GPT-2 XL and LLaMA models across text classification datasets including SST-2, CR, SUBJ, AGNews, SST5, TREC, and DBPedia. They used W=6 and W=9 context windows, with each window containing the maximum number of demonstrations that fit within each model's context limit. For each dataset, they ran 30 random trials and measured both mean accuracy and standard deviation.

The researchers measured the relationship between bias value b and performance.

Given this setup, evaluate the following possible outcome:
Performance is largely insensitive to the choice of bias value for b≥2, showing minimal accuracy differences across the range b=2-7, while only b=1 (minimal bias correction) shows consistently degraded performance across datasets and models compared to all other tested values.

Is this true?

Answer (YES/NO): NO